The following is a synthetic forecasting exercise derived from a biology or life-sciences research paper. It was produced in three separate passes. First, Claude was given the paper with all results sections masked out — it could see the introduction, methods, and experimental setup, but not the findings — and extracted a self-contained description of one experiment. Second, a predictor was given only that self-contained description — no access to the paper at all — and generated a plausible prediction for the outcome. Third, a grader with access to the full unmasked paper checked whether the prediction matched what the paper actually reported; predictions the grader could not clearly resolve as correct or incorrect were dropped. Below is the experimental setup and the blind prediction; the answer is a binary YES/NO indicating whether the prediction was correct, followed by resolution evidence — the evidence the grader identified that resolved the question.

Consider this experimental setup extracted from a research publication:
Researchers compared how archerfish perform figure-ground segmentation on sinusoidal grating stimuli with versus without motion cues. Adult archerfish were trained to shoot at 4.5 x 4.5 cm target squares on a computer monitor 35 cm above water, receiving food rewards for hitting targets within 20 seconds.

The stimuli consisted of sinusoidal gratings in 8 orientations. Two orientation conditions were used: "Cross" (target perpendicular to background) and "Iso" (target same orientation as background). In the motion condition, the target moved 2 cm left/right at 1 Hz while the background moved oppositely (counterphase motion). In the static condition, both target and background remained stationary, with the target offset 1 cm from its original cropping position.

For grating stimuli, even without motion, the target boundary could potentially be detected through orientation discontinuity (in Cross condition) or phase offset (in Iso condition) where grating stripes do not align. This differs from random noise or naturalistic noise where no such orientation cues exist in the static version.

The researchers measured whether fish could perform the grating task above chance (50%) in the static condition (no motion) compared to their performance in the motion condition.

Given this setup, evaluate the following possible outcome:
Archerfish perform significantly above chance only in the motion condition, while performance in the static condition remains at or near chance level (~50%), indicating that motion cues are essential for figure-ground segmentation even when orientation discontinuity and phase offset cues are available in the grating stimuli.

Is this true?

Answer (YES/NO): NO